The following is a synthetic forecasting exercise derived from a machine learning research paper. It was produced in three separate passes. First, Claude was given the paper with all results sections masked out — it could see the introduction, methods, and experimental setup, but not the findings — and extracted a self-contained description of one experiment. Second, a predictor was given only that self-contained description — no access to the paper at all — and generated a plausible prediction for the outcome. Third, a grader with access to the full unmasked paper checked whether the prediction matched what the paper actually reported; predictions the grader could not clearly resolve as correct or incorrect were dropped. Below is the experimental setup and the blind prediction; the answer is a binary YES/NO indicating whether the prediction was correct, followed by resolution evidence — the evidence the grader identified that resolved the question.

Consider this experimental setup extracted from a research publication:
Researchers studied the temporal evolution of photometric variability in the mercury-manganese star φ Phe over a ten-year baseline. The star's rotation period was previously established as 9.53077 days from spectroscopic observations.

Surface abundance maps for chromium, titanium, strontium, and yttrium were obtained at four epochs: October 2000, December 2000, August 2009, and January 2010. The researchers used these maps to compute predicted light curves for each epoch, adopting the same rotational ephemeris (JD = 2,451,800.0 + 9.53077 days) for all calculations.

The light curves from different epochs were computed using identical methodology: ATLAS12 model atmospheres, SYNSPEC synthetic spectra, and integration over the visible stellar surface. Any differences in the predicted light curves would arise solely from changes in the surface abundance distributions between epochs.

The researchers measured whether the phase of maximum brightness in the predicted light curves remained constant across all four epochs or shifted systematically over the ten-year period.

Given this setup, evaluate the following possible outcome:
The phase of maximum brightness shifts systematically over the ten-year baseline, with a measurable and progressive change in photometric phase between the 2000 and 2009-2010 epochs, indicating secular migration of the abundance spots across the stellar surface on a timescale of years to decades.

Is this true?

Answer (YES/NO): YES